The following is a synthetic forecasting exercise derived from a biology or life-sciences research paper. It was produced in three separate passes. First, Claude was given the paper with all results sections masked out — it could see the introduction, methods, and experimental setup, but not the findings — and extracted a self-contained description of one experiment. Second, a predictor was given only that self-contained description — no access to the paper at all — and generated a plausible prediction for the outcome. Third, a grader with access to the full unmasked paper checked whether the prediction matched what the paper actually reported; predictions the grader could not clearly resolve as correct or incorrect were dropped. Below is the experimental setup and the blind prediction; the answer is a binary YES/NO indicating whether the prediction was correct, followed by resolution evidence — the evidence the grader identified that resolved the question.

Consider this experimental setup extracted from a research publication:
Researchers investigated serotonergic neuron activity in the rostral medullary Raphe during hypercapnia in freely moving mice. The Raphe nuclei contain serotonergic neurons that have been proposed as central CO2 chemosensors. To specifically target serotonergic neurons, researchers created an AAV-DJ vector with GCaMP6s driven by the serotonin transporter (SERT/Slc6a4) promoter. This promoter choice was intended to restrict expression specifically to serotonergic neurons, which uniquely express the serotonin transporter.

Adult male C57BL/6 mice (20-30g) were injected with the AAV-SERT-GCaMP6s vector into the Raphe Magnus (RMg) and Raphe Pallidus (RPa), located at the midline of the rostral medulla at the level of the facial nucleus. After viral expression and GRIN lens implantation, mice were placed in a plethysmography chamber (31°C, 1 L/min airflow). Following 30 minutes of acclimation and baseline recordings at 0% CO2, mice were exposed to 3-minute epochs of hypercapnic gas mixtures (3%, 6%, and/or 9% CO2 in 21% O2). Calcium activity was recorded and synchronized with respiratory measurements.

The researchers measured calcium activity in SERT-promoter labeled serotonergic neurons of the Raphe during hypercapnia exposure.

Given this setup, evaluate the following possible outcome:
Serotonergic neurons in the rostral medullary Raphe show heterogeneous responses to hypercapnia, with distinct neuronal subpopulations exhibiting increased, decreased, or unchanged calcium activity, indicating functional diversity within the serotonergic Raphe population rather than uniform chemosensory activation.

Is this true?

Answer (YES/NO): YES